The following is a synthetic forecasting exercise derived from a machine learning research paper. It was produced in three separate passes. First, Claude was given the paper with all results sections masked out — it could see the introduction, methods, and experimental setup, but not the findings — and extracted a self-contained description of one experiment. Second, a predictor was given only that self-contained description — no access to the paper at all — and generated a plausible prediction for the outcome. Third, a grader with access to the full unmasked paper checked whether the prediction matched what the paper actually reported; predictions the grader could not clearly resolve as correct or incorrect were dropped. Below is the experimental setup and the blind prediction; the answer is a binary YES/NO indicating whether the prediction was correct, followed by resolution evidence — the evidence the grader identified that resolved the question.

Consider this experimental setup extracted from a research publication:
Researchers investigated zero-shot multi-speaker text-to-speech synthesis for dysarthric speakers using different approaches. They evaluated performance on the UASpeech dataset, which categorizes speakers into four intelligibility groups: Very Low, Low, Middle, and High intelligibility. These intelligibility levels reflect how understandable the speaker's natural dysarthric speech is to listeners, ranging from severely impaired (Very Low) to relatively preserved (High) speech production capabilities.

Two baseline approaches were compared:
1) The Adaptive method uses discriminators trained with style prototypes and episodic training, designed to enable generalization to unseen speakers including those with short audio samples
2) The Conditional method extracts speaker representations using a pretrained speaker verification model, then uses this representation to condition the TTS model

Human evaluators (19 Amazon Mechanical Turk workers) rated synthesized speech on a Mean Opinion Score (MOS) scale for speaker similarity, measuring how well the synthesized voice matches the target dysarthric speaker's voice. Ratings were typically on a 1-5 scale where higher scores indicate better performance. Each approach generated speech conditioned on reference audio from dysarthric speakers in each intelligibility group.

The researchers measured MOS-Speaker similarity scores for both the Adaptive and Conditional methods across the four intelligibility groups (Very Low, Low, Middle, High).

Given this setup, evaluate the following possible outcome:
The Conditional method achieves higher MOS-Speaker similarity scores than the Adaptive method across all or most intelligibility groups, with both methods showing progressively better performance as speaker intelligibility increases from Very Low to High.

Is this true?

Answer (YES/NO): NO